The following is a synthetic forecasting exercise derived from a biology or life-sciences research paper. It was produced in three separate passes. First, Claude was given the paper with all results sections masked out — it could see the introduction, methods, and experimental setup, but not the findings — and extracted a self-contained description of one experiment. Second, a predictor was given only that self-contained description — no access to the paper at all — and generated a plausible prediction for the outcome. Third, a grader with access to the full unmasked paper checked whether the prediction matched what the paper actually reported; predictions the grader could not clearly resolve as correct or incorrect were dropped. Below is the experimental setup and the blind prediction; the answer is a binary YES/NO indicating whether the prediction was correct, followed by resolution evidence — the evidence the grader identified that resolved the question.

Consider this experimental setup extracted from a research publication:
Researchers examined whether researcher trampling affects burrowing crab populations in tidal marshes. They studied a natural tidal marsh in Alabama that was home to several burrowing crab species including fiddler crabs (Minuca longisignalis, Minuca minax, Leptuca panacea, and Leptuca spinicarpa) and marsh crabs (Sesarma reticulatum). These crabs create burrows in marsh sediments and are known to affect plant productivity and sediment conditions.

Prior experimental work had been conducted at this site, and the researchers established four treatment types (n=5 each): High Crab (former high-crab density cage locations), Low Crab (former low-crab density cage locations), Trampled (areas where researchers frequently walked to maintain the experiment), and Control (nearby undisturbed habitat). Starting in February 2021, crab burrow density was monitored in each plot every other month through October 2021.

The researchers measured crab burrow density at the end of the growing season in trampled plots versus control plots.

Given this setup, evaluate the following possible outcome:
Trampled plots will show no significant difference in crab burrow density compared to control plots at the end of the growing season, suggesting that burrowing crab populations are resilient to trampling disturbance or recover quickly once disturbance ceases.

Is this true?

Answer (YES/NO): YES